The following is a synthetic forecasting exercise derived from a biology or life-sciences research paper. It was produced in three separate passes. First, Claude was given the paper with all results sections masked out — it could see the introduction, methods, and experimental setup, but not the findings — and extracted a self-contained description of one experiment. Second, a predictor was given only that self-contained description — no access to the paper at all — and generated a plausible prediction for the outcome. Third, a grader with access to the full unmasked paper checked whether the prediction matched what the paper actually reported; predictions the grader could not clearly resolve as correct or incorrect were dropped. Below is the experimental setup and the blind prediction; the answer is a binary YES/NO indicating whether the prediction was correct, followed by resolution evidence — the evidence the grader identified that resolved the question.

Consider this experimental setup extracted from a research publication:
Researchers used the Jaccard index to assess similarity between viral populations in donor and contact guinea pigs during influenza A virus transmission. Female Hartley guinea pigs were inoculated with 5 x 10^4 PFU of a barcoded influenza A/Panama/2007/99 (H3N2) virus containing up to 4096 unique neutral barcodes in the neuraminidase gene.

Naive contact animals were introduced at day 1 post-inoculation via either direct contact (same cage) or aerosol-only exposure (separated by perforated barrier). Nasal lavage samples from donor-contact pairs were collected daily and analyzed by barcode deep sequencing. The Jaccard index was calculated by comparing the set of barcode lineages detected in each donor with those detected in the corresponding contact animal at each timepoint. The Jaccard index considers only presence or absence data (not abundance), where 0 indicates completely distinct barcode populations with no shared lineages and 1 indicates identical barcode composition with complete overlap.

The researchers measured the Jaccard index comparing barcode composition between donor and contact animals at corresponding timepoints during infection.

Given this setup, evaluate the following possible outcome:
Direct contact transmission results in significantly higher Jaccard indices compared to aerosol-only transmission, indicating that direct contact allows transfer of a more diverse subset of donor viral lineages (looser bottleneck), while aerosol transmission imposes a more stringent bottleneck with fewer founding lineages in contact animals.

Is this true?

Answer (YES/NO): NO